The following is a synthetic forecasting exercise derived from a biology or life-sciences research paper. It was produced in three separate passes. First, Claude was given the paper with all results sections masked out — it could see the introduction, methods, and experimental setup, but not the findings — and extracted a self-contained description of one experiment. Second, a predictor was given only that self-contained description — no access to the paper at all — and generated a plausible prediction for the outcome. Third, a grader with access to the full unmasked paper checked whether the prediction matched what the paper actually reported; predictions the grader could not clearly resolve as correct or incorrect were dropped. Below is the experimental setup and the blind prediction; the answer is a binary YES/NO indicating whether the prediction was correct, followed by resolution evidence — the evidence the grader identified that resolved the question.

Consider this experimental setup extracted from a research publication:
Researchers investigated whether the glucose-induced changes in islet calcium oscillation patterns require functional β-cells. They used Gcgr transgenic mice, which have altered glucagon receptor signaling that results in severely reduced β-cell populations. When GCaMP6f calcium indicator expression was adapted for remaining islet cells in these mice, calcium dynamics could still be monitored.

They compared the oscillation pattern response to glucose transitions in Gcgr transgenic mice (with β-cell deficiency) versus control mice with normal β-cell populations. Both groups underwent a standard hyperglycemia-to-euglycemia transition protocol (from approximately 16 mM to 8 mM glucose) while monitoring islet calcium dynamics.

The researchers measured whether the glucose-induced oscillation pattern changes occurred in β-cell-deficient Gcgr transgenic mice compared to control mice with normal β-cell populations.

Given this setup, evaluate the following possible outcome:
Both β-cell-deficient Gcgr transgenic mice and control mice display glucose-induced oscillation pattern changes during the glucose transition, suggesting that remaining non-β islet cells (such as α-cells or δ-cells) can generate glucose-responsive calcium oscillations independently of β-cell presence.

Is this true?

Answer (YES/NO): NO